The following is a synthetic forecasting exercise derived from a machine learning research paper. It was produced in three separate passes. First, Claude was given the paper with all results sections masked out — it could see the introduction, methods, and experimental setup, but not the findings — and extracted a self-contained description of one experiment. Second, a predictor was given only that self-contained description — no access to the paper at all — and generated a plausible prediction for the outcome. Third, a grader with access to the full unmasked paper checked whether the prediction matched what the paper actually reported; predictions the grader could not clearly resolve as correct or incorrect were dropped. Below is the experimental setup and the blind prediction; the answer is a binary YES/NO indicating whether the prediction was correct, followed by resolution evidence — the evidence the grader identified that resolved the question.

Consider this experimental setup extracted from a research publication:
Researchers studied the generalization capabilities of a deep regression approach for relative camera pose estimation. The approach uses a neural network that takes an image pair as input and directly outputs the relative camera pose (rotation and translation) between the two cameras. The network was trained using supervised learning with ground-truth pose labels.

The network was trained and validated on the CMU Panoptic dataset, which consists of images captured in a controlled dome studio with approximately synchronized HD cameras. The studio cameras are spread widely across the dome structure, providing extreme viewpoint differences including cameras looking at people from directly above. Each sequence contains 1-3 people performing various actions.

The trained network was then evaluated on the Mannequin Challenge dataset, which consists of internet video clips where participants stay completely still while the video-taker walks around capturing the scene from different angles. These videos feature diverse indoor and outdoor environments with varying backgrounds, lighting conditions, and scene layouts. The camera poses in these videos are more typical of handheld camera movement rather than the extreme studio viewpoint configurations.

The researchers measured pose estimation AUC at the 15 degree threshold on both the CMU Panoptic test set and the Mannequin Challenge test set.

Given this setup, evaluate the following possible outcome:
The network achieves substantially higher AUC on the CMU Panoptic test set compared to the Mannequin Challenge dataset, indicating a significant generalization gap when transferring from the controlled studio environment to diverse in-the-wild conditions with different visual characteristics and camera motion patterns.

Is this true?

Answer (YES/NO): YES